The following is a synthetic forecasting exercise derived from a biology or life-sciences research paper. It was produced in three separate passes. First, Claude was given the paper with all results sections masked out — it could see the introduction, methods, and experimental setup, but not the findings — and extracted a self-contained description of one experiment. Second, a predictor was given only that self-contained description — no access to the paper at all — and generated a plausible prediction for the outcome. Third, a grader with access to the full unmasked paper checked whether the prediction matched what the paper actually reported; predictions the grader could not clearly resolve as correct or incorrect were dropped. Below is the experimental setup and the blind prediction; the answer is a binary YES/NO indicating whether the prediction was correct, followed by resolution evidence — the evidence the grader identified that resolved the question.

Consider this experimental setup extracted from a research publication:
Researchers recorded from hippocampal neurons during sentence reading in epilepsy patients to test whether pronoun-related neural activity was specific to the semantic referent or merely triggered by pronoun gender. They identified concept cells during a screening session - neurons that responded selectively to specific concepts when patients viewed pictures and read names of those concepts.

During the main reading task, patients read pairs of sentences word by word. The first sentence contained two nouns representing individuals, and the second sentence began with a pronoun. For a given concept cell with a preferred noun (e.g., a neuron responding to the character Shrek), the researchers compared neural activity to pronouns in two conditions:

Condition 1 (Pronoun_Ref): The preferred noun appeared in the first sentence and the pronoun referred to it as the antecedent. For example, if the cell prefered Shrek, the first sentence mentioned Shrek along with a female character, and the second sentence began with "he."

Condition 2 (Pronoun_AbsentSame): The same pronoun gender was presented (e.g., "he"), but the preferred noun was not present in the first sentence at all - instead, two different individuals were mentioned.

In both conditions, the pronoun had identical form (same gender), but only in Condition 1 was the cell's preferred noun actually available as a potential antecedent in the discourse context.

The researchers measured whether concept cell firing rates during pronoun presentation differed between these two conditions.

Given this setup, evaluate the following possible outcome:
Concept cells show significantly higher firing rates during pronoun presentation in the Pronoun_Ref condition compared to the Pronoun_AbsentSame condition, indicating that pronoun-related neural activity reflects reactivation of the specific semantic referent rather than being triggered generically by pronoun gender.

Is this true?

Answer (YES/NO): YES